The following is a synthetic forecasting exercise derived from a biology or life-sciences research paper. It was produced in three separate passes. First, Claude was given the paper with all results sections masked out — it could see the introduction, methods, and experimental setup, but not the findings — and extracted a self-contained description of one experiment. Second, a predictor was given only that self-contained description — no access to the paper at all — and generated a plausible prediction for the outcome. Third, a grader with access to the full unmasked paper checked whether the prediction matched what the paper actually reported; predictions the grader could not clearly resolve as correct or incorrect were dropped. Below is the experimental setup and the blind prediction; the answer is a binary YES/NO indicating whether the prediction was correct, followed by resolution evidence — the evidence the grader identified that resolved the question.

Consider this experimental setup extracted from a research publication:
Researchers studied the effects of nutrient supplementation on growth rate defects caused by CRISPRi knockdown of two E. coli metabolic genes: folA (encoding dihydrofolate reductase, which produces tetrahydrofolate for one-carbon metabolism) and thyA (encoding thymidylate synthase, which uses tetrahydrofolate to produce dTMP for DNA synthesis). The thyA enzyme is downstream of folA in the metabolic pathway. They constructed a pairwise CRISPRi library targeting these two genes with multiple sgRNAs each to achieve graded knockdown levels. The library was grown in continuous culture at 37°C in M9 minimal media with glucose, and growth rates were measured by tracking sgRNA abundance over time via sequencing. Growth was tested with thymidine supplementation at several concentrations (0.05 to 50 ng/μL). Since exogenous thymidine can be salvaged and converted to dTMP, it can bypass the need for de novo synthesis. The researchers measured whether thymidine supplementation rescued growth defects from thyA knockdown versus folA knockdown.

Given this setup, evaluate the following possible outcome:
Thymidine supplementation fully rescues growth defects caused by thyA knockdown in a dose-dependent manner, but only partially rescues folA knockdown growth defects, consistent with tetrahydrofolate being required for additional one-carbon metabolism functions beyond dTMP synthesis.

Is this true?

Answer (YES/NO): NO